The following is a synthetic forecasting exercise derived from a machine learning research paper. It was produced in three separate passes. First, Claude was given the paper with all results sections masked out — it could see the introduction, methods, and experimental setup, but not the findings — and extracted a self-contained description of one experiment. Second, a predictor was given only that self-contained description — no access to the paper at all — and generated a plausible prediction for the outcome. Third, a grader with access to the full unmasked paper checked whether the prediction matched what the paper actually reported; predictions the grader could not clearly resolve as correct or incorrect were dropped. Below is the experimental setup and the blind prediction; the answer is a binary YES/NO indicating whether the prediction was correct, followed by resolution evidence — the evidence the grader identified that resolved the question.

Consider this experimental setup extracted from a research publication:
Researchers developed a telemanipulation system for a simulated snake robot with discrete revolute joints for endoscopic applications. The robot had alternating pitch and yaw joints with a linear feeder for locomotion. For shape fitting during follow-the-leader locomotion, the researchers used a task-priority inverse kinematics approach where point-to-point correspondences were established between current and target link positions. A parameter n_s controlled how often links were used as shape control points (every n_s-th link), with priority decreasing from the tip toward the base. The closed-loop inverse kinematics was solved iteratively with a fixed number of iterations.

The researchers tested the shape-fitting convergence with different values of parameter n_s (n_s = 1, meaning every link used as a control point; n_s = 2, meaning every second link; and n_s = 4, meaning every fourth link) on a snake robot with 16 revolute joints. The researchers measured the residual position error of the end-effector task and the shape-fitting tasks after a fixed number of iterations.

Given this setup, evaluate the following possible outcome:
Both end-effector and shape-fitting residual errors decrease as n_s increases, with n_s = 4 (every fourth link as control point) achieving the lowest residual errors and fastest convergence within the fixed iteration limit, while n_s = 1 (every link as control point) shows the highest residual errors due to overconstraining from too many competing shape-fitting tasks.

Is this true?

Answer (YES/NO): NO